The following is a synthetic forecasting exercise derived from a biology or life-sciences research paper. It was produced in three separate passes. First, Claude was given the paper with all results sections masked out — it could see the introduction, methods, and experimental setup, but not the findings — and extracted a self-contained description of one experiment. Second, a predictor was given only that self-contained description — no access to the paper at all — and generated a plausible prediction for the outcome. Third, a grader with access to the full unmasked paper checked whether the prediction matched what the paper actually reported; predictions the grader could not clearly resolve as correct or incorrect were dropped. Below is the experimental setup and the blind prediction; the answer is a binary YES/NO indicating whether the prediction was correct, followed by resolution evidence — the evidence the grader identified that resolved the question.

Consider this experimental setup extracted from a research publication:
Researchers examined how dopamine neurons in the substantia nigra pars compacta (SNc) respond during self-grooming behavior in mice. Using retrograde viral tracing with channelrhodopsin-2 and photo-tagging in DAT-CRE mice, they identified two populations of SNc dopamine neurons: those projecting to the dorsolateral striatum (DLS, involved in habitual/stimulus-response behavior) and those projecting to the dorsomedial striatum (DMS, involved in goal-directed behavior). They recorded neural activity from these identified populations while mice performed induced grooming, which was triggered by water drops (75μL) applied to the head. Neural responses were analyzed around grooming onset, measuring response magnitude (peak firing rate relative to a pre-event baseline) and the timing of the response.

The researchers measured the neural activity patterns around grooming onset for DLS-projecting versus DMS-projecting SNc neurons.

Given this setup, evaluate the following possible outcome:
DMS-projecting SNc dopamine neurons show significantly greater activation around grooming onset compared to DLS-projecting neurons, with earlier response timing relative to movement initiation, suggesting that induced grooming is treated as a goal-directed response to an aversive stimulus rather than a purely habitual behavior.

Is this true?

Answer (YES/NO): NO